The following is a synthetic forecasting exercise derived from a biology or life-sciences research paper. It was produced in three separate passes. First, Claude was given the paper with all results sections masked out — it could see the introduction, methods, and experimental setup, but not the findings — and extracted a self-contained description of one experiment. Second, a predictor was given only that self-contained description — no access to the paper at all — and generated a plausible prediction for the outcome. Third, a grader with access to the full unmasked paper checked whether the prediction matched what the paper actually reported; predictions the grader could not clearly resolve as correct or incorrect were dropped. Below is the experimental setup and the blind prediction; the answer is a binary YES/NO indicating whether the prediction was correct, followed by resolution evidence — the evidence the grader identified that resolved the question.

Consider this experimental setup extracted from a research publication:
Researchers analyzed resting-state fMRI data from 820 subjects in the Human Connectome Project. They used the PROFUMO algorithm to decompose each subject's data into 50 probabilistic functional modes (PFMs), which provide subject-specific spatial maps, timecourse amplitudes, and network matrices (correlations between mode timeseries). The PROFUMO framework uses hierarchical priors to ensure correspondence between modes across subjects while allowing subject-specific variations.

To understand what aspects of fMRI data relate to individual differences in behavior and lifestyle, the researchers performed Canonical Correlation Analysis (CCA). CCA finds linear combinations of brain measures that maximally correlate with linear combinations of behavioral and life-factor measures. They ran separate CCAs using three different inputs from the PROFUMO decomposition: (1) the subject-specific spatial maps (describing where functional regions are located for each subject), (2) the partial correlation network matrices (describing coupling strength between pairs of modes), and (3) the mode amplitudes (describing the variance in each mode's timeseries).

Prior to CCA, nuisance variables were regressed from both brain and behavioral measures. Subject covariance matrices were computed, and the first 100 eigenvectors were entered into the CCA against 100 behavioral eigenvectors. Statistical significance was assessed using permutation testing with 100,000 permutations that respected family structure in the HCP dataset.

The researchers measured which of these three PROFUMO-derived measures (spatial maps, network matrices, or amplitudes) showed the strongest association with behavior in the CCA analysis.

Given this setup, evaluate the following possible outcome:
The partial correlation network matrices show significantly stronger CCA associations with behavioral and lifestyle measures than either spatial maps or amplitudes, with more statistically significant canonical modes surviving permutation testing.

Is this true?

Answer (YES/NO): NO